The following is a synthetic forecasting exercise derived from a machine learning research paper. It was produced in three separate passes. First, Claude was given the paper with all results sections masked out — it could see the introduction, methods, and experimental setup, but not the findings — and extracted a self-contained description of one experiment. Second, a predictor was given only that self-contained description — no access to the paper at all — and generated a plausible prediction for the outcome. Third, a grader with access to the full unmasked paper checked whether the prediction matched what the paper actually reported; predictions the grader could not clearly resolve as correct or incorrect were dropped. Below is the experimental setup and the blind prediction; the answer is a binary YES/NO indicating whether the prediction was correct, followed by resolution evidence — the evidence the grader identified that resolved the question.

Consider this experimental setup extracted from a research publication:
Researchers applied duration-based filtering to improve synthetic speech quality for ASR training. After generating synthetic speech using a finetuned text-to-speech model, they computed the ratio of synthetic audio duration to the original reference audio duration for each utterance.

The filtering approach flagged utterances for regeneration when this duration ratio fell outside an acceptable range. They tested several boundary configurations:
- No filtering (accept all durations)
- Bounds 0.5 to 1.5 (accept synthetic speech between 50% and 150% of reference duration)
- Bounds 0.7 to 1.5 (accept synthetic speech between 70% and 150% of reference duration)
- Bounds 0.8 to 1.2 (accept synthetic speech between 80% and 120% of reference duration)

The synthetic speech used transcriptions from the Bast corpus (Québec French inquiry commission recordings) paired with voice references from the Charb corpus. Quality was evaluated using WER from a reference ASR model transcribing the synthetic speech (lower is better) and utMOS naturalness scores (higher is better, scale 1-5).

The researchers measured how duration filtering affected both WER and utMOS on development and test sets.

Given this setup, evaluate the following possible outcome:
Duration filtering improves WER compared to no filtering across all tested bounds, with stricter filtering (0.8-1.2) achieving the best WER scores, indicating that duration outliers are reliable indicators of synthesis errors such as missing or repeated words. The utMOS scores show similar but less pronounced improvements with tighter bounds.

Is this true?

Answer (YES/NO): NO